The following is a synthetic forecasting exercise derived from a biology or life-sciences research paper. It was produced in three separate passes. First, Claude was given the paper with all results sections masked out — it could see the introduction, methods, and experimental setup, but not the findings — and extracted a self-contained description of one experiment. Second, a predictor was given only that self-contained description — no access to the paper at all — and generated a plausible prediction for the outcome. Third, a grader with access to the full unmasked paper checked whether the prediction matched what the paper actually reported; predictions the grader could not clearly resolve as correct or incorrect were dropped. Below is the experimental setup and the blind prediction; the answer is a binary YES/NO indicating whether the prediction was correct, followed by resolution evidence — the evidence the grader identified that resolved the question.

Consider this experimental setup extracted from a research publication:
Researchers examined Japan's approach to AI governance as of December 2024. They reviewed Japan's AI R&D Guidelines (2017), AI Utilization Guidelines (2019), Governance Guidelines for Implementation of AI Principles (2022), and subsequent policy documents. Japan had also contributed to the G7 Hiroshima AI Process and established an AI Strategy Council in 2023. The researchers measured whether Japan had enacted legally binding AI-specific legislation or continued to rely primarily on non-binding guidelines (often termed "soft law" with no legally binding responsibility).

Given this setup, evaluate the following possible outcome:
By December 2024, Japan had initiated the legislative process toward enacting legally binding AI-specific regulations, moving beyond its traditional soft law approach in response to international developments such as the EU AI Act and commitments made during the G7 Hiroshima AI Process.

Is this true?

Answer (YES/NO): NO